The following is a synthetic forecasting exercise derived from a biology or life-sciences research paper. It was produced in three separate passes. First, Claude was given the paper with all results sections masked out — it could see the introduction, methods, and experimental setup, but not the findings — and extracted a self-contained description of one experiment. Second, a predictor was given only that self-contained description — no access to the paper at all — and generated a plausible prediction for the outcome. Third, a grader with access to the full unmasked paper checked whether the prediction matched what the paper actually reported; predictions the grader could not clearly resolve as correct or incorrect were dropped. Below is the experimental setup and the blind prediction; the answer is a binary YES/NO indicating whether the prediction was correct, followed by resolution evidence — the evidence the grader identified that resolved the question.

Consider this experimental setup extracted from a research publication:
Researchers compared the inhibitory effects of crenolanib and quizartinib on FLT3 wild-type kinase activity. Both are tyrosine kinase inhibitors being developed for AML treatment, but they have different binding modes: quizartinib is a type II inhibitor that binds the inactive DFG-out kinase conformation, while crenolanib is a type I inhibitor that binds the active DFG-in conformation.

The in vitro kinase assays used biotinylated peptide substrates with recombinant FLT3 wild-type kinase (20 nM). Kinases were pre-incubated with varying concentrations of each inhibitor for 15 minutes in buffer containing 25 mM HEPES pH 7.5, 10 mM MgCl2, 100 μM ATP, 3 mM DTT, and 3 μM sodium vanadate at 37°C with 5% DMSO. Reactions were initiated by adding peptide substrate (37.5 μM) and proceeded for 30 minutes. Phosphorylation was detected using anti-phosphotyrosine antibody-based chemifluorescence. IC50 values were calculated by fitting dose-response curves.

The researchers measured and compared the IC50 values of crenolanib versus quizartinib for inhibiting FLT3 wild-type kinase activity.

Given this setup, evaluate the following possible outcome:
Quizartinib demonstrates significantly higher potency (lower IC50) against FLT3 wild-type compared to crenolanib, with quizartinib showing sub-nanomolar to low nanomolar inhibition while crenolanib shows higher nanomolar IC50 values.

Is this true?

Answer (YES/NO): NO